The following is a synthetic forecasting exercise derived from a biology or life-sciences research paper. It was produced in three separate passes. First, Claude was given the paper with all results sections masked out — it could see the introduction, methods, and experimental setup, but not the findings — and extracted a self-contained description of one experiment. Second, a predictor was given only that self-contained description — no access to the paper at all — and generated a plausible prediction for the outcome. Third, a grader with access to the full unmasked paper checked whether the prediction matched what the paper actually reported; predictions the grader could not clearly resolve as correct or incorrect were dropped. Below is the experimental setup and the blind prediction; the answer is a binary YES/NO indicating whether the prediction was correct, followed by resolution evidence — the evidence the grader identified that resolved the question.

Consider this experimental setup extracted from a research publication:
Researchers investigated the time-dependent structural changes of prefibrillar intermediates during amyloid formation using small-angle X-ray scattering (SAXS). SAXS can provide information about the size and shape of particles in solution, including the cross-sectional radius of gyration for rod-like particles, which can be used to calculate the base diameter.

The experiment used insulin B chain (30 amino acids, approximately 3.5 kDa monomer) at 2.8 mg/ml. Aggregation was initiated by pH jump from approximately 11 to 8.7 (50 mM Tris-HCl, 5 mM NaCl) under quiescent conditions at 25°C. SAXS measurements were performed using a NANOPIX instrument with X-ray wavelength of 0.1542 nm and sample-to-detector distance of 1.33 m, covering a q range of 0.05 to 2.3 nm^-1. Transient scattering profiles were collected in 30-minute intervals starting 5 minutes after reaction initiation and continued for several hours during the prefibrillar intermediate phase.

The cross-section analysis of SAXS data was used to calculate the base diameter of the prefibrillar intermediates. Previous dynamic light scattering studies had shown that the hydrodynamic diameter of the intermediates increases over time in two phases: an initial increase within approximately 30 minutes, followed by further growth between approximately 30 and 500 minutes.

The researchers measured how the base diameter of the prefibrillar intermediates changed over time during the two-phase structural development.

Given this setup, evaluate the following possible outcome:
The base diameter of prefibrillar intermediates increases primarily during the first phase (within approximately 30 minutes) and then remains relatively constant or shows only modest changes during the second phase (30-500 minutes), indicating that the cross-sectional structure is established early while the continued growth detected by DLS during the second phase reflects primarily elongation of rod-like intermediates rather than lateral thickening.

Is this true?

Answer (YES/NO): NO